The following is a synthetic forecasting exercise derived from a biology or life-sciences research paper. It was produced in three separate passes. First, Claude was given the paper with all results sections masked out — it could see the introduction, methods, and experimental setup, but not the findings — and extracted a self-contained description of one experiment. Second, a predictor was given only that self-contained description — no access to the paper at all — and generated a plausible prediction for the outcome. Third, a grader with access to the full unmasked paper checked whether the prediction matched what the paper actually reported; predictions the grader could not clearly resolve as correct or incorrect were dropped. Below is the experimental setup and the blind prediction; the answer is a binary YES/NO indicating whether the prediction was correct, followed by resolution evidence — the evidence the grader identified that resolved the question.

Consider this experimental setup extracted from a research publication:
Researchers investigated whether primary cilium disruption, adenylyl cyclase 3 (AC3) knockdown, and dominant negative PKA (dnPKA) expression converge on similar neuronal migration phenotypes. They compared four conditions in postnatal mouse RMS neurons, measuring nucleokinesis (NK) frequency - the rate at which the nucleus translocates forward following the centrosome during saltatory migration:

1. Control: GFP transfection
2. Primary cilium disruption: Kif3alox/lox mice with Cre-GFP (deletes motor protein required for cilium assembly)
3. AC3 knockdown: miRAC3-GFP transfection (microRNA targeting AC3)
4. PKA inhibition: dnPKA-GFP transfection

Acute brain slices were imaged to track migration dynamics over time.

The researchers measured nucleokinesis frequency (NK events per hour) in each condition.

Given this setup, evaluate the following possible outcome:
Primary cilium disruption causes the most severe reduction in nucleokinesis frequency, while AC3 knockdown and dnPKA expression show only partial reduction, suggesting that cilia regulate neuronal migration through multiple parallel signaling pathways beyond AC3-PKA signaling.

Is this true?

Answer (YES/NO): NO